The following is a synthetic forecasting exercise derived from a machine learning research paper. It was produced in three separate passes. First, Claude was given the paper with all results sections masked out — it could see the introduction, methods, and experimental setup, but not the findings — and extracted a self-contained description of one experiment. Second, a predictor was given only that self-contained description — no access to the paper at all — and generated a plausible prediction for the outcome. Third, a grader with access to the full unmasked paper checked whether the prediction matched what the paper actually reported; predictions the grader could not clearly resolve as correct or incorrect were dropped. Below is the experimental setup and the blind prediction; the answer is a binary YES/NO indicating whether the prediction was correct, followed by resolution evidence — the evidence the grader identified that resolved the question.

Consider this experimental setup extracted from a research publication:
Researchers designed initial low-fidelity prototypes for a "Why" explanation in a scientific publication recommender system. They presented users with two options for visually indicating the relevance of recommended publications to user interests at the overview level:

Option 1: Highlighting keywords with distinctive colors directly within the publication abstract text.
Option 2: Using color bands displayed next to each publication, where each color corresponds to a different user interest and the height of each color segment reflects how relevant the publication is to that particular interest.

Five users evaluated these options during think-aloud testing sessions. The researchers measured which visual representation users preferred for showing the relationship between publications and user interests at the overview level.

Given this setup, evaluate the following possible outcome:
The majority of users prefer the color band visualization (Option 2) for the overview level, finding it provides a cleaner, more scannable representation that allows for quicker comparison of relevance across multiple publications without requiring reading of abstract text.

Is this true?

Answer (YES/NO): YES